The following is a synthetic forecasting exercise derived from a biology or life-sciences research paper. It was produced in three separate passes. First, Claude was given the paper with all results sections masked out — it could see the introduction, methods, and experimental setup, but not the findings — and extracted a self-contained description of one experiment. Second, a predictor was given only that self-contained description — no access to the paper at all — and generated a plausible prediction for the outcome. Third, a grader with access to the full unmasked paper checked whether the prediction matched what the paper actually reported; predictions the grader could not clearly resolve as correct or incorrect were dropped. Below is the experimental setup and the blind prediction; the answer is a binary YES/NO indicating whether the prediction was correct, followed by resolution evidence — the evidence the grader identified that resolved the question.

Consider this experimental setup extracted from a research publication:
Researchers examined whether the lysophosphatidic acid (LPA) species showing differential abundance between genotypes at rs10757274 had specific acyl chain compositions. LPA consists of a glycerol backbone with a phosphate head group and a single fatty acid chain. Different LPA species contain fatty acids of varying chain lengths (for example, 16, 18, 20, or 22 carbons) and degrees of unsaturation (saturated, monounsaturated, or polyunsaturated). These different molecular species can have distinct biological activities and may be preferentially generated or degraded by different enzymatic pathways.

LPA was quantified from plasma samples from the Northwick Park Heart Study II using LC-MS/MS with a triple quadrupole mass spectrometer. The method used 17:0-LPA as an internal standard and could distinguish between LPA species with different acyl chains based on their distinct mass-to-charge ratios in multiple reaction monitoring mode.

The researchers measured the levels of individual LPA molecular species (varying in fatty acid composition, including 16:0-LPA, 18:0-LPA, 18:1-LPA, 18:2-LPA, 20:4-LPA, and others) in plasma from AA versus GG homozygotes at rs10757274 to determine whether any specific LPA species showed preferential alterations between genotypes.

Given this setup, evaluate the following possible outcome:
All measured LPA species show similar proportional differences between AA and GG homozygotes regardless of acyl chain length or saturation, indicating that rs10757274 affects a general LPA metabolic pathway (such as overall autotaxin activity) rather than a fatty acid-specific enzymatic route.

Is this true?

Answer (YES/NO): YES